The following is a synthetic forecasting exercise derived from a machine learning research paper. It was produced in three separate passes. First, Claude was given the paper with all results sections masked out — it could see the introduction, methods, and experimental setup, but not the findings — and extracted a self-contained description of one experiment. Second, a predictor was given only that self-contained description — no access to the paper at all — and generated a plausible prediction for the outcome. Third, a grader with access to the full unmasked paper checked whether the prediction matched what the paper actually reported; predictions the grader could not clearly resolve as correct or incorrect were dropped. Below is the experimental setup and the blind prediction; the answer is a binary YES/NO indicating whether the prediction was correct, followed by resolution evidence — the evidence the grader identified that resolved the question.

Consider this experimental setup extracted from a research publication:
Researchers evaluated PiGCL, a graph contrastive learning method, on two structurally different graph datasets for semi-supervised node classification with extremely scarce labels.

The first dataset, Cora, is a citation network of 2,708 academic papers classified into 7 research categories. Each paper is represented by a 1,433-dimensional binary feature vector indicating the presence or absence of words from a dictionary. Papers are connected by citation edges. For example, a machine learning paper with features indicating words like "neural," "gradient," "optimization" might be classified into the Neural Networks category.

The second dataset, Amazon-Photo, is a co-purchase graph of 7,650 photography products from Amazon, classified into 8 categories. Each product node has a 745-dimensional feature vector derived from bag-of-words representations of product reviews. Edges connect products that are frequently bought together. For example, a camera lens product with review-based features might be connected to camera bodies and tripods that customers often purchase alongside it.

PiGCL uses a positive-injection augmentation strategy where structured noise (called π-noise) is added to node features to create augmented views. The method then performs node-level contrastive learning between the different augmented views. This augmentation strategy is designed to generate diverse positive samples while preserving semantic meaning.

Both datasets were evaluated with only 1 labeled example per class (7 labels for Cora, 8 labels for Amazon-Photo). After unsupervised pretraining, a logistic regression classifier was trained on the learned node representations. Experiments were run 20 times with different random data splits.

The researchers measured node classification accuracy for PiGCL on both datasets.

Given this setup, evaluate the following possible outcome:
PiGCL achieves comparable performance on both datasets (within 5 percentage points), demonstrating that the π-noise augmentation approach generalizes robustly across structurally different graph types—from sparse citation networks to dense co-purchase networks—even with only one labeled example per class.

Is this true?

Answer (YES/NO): NO